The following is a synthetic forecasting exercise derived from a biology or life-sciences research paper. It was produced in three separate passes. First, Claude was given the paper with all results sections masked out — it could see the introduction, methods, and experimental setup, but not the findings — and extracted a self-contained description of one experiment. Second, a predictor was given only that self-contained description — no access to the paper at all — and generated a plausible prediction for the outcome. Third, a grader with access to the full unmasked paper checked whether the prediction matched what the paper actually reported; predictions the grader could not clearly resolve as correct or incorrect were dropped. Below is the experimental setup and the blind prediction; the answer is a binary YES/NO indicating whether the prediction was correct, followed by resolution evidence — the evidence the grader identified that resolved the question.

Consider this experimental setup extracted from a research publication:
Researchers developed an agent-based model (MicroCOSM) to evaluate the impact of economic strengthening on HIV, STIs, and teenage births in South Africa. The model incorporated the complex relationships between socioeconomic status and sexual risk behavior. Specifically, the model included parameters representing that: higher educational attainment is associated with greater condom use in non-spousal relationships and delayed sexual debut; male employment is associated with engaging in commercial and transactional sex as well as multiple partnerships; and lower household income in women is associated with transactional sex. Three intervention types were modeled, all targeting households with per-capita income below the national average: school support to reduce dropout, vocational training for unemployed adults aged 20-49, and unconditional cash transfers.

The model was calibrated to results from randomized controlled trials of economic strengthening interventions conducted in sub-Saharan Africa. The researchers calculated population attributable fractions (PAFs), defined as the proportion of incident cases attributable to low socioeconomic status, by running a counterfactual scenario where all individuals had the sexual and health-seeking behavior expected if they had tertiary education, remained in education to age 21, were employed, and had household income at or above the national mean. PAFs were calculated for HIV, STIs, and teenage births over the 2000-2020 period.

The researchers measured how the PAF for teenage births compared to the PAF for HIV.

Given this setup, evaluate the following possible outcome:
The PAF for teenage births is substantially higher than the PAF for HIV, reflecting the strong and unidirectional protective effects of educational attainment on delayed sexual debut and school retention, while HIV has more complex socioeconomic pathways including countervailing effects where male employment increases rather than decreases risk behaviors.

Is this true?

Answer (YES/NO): YES